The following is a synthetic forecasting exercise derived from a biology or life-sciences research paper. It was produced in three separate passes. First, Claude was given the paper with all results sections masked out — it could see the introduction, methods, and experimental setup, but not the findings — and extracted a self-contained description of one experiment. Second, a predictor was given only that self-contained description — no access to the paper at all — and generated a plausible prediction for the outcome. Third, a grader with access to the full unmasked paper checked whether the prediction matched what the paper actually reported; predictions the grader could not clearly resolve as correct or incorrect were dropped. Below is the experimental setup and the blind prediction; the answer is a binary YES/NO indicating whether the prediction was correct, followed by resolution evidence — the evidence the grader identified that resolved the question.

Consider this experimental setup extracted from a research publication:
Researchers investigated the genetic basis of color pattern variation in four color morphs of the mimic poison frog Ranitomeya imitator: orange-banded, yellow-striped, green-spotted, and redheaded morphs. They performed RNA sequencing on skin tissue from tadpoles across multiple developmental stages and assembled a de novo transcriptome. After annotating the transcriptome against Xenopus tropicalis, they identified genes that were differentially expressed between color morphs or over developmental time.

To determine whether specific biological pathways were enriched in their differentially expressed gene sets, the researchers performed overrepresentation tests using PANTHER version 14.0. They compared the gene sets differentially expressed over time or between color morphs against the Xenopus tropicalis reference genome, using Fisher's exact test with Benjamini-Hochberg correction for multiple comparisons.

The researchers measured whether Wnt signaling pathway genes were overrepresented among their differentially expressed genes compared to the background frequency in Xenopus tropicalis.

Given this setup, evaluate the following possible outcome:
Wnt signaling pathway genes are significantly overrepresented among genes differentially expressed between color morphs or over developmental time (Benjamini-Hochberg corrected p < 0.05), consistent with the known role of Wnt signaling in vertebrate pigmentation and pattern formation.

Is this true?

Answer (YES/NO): YES